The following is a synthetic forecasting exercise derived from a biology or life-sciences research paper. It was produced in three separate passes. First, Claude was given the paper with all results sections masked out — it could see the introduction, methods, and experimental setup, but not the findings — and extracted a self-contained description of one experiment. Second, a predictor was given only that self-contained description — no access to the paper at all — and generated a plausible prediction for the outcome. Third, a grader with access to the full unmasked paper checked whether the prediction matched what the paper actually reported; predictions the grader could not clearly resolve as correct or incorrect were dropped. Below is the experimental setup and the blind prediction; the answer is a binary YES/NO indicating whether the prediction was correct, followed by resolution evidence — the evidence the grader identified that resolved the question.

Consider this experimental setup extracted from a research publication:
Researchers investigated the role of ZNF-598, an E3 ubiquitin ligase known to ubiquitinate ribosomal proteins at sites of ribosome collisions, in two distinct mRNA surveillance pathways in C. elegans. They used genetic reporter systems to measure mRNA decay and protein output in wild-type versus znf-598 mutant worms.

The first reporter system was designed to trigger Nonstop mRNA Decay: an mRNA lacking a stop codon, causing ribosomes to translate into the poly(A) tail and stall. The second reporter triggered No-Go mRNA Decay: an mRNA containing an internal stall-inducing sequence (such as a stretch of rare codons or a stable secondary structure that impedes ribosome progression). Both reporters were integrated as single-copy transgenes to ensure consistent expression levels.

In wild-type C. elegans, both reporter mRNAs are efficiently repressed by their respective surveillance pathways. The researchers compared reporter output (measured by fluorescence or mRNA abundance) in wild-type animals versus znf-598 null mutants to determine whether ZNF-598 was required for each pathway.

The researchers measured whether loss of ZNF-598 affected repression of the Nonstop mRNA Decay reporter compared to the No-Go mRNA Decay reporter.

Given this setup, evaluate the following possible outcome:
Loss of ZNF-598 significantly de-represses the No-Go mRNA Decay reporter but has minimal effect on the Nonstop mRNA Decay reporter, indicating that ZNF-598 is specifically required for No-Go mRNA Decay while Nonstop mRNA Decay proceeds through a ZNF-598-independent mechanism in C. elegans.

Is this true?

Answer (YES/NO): YES